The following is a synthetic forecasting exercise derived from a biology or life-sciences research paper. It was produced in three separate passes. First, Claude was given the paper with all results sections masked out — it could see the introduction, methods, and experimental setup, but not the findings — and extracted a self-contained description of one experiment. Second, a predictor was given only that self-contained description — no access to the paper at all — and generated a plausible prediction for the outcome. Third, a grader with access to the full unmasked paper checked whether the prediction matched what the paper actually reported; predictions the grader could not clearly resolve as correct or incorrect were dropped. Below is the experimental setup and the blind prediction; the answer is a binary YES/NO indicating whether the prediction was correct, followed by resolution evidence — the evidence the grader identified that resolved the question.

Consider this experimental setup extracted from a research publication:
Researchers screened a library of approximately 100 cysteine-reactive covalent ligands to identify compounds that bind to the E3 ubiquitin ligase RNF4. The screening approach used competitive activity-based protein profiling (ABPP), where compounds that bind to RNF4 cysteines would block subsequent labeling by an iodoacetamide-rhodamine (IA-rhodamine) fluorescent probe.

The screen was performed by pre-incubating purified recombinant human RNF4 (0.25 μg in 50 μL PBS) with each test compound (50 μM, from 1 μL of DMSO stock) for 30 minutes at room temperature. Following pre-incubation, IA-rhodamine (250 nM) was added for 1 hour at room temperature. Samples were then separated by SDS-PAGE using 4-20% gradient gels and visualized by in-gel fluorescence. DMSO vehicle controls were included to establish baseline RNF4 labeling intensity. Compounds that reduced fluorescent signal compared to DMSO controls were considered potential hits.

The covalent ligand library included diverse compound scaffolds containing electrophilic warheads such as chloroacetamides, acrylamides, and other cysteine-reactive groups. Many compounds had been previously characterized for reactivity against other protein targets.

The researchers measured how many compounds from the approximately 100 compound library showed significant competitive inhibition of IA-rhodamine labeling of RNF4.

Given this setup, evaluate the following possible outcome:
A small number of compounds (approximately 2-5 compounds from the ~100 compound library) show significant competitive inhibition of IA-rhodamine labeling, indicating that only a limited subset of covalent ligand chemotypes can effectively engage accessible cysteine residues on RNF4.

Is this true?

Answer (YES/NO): YES